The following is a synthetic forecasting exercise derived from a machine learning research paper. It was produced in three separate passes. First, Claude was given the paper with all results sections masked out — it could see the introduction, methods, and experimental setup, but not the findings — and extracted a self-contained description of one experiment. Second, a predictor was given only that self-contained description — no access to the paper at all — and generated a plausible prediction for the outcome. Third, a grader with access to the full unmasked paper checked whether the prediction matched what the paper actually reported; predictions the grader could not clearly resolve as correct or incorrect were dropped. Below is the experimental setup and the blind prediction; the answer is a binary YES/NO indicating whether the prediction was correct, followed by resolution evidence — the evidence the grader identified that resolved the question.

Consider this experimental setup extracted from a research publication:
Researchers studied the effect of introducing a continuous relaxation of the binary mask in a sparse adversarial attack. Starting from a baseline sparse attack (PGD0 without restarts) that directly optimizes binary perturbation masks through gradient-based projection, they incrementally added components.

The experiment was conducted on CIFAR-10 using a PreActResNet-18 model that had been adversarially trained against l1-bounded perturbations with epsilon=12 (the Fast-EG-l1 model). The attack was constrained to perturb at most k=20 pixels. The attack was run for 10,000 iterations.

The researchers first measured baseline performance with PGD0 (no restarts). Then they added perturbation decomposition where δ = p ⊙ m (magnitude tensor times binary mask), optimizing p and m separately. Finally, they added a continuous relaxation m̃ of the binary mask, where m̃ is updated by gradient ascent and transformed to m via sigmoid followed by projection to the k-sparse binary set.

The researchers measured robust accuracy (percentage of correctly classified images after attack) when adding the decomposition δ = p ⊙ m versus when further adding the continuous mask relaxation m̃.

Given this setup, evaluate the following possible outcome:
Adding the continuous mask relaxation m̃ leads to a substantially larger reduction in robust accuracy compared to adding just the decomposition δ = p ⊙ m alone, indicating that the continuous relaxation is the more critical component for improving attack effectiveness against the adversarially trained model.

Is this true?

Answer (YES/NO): YES